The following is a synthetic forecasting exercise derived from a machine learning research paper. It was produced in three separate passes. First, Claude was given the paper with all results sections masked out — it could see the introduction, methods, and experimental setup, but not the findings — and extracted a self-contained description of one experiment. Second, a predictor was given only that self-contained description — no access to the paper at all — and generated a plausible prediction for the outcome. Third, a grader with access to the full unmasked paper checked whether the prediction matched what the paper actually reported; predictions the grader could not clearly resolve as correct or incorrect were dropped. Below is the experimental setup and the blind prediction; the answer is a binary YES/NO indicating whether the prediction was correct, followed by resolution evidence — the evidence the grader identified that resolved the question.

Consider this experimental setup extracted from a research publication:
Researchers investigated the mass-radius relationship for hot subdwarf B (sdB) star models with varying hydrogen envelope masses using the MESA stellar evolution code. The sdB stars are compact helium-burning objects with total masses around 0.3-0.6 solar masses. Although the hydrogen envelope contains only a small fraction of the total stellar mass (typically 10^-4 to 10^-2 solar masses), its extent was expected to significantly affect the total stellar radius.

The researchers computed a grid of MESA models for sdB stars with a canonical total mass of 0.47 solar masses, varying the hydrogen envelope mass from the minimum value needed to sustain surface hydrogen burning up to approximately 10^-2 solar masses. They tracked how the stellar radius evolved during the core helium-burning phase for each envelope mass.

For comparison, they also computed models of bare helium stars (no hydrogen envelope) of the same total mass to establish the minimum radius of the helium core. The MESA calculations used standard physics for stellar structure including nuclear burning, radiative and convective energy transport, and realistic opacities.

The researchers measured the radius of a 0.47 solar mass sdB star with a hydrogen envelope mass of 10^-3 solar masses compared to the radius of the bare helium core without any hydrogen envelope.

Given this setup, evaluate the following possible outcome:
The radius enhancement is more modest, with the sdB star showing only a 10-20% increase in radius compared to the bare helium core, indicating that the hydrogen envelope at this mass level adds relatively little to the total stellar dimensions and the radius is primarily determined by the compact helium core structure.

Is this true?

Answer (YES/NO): NO